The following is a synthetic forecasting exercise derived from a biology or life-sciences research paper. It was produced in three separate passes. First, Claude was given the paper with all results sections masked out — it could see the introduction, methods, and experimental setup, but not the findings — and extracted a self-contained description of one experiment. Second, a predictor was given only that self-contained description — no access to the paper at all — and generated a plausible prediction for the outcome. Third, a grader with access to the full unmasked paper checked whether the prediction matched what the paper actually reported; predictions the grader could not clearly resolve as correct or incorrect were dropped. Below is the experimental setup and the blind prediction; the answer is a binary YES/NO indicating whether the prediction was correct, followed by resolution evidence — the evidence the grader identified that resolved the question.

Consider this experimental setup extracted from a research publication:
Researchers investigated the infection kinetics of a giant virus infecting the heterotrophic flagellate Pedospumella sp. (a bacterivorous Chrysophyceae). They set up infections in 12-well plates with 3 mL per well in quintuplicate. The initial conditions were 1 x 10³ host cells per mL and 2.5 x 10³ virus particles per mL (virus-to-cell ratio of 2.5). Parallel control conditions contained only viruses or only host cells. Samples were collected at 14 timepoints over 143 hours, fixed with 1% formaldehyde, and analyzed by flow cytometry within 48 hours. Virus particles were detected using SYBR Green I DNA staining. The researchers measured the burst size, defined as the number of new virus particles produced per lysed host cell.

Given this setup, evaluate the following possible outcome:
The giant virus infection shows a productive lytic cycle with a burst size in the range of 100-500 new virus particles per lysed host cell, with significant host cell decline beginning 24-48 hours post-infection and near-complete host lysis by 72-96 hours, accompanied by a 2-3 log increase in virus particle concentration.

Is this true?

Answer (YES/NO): NO